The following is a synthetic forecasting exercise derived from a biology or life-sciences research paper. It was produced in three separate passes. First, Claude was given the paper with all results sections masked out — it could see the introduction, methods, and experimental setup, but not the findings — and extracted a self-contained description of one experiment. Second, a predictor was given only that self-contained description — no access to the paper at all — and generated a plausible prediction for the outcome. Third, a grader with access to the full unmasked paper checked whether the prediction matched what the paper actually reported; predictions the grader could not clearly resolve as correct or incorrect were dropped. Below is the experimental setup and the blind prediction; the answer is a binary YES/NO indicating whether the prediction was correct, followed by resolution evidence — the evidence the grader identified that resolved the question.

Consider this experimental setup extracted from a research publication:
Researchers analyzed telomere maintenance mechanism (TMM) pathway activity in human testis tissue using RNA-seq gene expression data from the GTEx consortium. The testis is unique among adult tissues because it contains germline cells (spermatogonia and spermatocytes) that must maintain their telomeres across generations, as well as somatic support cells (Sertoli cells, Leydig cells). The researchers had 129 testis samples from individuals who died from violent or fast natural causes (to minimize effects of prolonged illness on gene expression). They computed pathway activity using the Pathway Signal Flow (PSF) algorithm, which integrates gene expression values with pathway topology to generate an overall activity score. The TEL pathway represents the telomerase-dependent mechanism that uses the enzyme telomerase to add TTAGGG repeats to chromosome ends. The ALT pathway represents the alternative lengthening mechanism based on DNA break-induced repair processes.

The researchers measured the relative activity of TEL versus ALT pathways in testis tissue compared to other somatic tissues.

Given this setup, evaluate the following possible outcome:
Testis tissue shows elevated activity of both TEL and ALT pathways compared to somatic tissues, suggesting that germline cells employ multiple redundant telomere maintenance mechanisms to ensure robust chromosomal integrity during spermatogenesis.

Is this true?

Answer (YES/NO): NO